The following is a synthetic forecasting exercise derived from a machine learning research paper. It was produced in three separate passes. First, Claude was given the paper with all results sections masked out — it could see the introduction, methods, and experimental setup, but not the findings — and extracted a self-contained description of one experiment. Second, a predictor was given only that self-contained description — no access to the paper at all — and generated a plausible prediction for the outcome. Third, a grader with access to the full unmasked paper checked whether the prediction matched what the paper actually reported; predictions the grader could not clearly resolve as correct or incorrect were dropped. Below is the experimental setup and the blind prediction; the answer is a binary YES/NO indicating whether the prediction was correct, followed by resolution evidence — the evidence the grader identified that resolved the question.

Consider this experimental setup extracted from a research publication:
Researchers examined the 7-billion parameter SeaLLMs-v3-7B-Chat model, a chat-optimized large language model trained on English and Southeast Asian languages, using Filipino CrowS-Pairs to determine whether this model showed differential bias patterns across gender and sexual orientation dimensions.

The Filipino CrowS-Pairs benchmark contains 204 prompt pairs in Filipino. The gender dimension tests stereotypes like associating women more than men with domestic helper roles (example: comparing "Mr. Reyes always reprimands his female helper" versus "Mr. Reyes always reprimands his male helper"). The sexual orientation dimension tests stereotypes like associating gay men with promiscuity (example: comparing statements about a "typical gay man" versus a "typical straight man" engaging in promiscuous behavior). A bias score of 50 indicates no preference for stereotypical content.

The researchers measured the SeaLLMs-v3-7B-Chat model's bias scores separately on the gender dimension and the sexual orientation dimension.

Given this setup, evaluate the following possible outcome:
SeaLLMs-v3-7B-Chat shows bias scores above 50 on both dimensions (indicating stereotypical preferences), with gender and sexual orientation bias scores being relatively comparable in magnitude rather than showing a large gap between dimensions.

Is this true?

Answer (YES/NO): YES